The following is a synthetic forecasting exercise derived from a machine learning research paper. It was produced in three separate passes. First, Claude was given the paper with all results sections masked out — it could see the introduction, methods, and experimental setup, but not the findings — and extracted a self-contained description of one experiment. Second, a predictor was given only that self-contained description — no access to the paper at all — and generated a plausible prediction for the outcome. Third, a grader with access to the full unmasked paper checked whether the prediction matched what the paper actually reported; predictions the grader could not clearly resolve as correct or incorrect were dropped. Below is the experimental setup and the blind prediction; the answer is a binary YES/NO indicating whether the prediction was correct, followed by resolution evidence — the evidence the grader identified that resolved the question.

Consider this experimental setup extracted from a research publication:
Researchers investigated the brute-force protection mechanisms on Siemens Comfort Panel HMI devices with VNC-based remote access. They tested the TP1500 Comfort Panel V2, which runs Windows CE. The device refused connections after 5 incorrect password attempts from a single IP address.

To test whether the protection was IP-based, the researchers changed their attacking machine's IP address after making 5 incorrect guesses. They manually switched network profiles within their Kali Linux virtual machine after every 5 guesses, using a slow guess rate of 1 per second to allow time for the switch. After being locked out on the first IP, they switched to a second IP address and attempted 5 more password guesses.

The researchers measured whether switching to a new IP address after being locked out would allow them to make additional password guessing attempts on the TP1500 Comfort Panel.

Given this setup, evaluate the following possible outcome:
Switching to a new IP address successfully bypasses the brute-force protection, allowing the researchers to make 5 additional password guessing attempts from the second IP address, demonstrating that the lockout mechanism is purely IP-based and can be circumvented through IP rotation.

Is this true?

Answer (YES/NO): YES